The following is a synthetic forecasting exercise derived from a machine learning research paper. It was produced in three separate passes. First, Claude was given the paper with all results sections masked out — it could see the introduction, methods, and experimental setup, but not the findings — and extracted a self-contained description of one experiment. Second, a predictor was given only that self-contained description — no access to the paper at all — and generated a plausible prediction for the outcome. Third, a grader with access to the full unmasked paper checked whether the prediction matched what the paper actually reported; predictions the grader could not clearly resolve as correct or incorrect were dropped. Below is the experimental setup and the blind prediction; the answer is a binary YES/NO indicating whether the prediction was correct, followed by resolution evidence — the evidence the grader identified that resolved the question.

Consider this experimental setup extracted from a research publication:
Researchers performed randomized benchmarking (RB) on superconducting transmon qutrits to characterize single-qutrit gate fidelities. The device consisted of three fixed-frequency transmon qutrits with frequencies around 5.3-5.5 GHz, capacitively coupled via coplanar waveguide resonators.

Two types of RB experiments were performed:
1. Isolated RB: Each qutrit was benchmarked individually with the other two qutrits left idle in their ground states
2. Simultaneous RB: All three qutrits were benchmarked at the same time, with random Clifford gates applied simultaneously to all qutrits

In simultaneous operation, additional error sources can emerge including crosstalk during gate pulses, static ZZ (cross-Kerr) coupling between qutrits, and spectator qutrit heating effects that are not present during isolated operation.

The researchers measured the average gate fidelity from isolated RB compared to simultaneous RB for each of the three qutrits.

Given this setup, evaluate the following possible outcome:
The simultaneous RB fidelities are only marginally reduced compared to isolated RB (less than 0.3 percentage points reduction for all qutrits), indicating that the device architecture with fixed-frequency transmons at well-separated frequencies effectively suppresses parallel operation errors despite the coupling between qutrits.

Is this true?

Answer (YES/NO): NO